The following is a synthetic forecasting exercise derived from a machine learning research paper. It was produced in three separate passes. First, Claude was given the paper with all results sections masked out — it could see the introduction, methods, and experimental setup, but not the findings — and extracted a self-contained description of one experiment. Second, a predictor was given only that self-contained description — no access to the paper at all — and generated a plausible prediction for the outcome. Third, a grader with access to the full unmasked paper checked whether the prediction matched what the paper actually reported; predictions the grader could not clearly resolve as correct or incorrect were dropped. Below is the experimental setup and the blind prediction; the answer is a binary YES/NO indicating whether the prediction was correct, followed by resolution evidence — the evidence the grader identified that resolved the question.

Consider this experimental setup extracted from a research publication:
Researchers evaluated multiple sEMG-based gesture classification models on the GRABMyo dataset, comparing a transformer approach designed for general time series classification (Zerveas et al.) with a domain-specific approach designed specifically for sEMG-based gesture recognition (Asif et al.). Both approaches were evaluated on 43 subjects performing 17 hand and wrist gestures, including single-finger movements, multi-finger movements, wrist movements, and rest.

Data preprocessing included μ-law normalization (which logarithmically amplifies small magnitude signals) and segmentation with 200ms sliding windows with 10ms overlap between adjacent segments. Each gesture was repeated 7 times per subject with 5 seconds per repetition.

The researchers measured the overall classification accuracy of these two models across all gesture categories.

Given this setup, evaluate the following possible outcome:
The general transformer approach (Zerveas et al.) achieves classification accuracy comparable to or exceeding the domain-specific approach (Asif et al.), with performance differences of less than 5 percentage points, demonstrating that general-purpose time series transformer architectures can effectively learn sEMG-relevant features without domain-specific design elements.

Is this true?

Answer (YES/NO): NO